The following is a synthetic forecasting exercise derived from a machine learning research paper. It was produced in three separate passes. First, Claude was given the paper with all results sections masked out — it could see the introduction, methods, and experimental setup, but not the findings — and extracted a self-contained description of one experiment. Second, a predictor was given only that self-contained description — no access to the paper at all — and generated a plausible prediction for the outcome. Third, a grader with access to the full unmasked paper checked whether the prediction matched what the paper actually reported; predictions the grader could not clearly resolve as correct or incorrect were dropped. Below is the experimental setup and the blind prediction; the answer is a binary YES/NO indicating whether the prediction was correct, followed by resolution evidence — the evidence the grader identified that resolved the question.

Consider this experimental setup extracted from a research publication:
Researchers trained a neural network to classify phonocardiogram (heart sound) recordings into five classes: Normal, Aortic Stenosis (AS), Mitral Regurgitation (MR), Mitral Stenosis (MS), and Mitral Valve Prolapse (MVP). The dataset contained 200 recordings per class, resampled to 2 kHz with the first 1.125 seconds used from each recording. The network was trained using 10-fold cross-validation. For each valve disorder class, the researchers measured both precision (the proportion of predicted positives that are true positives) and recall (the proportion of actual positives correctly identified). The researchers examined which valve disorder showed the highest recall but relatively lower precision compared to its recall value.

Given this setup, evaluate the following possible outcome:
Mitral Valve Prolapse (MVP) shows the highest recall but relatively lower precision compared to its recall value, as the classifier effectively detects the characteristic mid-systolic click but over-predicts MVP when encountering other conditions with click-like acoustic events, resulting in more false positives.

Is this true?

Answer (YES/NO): NO